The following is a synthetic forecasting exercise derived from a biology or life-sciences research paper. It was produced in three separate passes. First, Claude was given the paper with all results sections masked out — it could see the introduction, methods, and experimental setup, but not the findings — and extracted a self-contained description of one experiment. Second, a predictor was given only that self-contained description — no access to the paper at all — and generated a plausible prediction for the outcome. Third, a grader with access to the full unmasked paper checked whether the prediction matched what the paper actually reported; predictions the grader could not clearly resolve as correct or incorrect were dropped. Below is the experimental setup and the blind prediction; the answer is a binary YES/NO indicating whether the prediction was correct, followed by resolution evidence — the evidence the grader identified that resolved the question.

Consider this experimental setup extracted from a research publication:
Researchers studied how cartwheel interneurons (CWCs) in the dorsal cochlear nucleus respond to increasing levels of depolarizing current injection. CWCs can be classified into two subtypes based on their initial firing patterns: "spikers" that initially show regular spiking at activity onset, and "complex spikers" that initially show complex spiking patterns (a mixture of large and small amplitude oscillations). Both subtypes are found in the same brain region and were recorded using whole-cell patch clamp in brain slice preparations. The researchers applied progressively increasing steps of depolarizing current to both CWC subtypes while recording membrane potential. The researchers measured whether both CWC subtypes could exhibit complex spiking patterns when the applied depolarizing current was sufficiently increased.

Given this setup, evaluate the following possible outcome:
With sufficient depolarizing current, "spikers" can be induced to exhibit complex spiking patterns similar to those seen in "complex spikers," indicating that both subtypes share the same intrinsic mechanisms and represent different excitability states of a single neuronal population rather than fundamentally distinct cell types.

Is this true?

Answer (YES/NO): YES